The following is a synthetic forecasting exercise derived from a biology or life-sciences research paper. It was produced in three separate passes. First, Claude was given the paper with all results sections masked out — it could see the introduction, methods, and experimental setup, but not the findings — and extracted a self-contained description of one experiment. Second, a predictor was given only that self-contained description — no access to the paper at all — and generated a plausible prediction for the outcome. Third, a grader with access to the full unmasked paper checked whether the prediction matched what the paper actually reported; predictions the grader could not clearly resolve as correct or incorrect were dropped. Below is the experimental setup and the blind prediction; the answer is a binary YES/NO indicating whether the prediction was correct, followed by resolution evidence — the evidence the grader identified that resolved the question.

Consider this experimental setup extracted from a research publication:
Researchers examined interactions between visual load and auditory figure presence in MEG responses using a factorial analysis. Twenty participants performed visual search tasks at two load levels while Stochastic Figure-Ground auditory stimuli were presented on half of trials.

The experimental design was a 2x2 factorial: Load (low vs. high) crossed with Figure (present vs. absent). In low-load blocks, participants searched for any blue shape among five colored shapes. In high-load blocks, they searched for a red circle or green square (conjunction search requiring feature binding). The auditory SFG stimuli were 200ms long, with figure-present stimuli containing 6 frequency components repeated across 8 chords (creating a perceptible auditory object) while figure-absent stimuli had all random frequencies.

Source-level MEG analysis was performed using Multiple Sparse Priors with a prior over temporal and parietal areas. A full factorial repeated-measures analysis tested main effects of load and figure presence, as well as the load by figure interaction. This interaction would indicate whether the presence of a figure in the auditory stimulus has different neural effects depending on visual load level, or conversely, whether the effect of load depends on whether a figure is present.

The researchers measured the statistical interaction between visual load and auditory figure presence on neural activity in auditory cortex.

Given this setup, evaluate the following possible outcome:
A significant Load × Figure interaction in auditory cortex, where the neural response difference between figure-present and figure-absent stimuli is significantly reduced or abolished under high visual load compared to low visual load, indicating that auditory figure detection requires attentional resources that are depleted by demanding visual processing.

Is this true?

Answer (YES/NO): YES